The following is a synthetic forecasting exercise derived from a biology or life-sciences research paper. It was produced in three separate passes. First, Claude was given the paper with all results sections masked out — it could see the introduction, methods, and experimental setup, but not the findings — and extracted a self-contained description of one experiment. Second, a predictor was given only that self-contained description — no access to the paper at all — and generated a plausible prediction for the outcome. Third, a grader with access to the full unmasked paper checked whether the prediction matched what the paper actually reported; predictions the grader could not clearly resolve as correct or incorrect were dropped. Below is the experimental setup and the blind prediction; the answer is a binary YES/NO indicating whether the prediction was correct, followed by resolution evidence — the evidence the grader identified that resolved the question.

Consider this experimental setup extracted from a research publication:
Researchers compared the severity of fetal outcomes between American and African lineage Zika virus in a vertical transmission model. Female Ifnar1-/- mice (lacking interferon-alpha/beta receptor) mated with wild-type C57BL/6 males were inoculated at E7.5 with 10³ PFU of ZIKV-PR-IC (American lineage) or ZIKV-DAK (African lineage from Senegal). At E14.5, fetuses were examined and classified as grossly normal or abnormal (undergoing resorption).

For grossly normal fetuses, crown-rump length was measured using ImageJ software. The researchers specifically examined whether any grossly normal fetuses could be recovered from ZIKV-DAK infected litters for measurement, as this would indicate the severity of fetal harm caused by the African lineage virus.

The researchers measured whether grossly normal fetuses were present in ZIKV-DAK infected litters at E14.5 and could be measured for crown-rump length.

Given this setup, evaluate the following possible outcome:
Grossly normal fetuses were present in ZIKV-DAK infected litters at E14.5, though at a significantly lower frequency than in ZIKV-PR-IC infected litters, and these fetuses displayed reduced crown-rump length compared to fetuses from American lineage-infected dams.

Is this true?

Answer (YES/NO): NO